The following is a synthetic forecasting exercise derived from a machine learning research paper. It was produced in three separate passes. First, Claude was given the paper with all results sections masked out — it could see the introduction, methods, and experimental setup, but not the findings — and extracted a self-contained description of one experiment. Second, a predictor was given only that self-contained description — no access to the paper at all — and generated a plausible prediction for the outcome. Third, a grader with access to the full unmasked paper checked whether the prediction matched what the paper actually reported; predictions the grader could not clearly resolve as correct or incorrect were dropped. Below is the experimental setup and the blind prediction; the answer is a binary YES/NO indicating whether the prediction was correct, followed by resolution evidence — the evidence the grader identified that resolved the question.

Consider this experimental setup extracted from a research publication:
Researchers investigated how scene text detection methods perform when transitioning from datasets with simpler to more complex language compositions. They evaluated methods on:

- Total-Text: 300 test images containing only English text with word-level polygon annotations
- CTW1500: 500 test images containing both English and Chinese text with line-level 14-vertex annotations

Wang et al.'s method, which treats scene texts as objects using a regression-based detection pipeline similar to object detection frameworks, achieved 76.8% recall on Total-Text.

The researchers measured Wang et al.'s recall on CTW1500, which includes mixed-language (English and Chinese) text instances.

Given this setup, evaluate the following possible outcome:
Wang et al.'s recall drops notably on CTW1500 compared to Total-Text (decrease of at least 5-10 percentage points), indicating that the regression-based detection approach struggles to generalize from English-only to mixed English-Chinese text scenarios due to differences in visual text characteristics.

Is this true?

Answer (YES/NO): NO